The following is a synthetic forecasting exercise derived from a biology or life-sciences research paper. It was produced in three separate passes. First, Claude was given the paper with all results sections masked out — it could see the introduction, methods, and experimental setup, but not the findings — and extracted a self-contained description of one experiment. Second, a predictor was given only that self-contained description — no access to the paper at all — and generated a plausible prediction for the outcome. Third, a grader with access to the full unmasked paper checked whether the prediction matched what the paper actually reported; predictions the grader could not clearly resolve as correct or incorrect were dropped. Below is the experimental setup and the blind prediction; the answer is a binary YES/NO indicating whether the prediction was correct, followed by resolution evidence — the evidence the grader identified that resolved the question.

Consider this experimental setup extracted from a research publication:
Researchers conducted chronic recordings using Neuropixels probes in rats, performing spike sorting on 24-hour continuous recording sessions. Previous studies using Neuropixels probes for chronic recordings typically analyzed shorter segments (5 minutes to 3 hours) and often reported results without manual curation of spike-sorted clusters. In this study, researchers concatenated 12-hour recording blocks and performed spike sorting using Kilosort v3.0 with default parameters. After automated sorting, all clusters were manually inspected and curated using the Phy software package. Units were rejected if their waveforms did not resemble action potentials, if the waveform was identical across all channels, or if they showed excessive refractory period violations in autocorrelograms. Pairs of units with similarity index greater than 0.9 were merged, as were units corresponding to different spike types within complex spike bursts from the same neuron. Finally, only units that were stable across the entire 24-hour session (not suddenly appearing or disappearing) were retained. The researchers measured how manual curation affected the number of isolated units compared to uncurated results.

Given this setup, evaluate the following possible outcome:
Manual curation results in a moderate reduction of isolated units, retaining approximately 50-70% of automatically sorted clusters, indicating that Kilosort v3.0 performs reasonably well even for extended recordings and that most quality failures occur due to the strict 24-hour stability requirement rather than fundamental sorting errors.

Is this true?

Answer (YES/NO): NO